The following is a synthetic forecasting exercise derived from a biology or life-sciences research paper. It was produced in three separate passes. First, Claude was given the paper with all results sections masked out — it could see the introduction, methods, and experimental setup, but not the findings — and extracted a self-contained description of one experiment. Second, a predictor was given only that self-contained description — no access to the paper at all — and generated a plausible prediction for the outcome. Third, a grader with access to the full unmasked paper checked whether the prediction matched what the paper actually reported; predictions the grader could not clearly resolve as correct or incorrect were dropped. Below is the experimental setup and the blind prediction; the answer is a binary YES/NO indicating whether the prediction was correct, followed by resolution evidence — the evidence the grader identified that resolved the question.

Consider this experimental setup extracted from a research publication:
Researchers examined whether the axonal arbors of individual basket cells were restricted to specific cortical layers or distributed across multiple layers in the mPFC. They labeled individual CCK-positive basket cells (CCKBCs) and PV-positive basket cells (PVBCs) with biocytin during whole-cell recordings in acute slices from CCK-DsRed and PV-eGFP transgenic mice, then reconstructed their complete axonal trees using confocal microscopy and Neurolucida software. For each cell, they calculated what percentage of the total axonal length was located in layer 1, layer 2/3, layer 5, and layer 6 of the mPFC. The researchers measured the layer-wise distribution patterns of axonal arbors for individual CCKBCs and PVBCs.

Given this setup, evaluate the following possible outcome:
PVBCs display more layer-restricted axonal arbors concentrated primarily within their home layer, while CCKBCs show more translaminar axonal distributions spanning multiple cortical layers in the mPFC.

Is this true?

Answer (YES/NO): YES